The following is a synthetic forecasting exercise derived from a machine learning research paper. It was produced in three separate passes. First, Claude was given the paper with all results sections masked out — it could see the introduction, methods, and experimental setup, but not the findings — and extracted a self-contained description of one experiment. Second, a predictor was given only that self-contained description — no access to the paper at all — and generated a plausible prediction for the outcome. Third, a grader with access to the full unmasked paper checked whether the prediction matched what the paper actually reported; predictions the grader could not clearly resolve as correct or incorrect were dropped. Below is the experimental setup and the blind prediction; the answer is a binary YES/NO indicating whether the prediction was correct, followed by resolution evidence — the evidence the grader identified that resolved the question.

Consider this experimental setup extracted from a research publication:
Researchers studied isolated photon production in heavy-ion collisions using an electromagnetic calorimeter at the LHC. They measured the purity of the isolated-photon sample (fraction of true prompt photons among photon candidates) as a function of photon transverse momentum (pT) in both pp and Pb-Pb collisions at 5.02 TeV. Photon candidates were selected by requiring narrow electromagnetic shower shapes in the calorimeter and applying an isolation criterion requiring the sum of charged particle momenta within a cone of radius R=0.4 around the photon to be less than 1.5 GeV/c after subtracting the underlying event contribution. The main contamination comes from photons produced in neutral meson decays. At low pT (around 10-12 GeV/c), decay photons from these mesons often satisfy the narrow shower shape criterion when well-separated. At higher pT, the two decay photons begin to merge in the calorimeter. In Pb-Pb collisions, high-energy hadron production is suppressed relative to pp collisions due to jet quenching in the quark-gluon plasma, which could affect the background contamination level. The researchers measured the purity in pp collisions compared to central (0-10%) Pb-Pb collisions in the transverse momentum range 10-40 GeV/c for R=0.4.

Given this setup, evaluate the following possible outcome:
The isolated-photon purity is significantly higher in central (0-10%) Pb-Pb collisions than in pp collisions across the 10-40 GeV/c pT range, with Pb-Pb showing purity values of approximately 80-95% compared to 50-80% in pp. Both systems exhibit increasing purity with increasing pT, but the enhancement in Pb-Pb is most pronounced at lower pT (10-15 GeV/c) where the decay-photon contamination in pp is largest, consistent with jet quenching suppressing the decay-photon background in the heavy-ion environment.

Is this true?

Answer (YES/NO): NO